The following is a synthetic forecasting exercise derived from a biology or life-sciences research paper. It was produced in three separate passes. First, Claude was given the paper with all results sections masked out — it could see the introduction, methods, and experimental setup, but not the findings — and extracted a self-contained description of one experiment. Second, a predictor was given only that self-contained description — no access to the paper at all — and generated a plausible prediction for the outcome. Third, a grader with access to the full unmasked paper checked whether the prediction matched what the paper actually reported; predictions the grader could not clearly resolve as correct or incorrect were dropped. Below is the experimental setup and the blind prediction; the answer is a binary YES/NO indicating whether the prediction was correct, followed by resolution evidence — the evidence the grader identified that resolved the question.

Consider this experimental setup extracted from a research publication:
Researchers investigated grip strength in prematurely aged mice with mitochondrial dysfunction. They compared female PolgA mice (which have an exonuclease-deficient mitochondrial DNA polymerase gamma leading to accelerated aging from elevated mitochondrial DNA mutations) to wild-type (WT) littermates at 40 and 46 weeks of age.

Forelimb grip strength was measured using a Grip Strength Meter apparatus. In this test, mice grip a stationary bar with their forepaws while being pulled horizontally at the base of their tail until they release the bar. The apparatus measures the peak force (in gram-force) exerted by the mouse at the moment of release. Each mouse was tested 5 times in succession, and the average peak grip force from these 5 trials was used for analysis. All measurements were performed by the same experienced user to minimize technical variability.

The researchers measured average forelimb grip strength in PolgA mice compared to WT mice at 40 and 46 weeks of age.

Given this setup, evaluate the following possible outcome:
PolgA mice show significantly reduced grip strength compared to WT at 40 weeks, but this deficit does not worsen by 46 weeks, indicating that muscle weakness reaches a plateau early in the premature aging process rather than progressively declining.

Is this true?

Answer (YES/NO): NO